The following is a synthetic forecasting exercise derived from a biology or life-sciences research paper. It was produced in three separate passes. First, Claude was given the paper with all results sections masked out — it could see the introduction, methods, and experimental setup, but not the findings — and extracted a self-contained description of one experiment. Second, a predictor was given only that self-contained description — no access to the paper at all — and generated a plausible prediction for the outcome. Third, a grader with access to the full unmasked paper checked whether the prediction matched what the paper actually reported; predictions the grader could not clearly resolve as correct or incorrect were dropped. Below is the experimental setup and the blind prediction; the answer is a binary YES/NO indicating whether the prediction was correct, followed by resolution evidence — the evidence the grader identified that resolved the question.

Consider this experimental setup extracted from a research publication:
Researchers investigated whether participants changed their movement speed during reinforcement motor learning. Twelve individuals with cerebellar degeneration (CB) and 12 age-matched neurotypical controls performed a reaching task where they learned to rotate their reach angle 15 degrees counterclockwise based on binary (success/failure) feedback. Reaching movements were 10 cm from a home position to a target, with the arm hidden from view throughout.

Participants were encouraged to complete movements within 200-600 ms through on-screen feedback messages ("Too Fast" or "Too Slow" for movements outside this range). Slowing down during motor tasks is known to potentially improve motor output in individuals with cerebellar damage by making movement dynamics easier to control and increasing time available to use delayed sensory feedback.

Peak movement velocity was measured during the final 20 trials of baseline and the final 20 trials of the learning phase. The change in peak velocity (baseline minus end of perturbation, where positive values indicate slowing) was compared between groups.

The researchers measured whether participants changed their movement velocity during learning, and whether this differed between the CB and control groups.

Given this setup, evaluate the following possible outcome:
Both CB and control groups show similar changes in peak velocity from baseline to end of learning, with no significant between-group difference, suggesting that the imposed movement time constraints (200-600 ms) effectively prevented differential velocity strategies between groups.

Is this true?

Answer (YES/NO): YES